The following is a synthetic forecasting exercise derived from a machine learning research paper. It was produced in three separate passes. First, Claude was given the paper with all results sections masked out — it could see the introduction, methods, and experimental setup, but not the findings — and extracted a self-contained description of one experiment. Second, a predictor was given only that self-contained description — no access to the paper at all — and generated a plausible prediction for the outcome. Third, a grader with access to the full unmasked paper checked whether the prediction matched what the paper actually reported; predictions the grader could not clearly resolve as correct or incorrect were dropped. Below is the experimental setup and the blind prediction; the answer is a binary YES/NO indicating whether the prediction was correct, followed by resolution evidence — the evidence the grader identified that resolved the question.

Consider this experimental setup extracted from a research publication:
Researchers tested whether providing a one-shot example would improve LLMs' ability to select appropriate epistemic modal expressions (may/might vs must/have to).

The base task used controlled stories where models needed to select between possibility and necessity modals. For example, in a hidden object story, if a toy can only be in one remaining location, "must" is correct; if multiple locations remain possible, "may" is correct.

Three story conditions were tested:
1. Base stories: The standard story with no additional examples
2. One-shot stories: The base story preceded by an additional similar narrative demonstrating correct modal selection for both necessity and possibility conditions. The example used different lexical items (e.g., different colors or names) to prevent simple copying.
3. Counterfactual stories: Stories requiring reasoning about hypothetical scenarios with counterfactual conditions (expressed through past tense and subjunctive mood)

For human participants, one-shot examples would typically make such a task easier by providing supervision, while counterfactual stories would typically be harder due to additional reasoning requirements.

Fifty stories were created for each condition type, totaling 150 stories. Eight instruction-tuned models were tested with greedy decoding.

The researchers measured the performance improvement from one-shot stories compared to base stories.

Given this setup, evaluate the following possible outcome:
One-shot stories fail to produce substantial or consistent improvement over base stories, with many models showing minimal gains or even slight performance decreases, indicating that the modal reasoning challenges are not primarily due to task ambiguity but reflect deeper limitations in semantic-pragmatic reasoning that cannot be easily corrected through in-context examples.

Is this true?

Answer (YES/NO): YES